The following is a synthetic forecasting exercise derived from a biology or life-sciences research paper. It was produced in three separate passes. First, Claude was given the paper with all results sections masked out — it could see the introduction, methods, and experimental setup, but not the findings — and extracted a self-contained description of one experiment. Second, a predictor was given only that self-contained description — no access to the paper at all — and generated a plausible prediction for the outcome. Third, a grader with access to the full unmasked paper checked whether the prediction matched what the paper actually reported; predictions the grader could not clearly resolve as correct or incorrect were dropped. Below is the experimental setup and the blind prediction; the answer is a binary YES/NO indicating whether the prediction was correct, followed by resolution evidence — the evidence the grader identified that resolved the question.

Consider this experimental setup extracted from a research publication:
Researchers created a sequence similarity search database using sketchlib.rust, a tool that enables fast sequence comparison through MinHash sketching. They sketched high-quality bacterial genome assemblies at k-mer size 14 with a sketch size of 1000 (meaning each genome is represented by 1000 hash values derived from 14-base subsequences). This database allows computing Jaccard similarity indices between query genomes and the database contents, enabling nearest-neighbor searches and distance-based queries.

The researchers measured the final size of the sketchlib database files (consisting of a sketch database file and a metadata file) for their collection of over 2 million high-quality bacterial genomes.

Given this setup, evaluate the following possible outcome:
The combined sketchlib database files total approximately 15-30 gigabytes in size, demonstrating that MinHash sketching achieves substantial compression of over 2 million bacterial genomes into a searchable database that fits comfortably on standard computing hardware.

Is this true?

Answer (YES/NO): NO